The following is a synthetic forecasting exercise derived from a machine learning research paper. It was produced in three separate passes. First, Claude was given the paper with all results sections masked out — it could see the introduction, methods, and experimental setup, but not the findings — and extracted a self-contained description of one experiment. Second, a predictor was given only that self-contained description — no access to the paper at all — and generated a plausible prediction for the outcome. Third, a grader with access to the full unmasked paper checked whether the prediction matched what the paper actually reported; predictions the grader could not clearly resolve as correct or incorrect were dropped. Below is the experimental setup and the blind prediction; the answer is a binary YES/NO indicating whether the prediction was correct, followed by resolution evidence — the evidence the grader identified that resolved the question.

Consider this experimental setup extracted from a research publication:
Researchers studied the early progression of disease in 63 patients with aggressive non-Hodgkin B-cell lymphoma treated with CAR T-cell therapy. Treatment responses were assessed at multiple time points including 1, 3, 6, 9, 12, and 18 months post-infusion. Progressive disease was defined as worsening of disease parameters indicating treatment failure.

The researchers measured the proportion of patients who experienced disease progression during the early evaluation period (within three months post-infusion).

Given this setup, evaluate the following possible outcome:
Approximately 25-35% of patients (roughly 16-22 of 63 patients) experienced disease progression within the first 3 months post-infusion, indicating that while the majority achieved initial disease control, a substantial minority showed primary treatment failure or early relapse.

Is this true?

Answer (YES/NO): NO